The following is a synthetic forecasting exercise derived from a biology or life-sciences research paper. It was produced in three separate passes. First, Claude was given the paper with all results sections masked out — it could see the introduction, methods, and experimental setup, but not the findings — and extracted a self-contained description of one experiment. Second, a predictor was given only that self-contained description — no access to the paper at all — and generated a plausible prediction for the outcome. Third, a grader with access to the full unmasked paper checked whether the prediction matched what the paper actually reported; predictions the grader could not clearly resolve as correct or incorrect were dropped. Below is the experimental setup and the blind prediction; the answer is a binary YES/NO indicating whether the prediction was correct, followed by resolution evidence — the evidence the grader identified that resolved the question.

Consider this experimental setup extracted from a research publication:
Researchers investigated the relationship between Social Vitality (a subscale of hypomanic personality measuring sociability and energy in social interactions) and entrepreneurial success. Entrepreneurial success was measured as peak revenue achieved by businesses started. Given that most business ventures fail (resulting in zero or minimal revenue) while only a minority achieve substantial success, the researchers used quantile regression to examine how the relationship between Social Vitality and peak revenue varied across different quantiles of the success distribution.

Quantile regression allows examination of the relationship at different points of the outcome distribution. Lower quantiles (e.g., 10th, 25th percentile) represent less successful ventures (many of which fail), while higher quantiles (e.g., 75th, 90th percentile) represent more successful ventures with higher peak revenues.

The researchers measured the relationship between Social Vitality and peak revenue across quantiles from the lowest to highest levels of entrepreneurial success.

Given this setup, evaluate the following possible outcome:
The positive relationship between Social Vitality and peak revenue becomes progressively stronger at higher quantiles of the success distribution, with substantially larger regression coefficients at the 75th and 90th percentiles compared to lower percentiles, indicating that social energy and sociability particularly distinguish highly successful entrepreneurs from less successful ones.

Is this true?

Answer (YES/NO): NO